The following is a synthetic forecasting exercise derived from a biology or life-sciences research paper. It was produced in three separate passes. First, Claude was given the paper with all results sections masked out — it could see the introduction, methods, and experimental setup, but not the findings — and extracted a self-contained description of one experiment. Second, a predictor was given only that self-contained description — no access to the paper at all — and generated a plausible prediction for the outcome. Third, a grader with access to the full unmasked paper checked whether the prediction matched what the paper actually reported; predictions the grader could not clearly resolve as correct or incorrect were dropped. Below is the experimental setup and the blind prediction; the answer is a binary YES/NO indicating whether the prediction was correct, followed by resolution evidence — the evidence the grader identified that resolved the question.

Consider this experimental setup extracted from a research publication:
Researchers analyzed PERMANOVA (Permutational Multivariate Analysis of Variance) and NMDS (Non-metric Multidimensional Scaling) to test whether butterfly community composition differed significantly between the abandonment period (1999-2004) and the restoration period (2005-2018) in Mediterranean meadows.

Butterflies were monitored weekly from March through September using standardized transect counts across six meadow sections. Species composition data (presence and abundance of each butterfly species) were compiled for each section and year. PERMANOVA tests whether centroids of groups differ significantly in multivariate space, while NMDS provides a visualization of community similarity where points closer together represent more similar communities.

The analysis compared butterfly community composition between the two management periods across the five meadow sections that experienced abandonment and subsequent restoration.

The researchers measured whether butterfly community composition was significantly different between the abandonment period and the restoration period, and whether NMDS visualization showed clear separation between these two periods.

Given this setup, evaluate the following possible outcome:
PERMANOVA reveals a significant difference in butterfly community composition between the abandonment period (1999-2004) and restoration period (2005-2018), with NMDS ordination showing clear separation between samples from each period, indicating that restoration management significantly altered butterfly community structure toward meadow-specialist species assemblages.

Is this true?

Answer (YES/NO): YES